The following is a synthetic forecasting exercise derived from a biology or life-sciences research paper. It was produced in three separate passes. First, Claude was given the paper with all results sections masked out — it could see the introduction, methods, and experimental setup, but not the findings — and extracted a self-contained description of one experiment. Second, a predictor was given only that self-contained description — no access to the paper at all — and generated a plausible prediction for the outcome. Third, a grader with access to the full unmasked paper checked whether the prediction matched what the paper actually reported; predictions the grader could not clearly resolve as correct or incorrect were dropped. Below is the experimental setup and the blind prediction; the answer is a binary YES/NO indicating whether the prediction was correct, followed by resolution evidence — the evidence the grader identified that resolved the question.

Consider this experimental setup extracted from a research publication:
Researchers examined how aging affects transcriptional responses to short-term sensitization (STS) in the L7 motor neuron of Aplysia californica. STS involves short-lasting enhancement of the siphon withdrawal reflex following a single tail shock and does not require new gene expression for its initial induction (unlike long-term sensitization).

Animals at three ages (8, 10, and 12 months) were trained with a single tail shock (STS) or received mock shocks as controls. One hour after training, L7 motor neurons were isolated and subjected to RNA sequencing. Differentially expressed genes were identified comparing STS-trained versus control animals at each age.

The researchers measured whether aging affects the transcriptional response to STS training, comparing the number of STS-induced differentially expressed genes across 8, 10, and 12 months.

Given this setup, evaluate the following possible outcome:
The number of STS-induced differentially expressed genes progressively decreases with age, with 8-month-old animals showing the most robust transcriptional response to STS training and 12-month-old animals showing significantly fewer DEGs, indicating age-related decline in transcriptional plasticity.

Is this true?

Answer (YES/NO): NO